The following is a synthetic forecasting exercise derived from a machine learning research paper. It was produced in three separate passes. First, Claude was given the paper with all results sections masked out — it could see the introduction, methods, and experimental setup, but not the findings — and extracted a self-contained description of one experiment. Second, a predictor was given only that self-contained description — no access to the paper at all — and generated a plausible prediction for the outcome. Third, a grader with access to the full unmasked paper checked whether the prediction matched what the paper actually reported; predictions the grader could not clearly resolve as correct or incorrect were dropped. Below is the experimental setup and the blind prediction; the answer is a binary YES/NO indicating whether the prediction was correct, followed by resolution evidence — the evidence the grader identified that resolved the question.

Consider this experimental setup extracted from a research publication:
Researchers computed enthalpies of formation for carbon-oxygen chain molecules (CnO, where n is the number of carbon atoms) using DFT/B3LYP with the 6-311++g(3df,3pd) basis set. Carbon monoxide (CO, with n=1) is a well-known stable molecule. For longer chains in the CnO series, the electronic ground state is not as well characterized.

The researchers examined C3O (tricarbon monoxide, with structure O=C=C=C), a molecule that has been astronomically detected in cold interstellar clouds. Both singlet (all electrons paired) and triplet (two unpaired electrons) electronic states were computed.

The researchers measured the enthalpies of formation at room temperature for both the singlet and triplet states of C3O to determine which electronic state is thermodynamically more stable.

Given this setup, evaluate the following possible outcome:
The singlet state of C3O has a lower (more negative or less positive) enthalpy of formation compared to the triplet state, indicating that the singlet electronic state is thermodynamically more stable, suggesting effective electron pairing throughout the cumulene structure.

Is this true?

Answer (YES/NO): YES